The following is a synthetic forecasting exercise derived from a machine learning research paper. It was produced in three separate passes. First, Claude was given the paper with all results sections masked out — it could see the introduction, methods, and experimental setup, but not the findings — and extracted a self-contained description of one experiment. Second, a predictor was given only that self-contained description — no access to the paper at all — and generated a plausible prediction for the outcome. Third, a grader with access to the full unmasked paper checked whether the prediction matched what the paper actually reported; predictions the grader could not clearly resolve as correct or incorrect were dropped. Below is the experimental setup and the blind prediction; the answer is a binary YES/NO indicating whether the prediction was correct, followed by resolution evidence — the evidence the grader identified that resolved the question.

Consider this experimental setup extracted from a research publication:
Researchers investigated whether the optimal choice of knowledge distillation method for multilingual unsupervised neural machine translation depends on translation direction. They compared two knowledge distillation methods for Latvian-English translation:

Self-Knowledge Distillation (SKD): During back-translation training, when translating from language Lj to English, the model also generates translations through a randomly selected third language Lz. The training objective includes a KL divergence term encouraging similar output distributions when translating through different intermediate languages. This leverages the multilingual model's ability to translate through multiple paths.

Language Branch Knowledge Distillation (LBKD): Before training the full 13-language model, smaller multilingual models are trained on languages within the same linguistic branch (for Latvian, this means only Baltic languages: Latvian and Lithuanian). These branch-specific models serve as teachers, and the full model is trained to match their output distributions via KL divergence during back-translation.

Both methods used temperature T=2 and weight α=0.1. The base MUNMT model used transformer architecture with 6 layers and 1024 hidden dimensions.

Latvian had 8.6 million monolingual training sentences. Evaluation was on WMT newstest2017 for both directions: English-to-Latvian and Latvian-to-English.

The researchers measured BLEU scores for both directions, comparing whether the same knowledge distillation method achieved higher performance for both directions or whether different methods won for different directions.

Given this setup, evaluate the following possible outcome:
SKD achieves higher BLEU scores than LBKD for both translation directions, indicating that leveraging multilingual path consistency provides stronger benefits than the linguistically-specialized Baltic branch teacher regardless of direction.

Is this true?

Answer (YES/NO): NO